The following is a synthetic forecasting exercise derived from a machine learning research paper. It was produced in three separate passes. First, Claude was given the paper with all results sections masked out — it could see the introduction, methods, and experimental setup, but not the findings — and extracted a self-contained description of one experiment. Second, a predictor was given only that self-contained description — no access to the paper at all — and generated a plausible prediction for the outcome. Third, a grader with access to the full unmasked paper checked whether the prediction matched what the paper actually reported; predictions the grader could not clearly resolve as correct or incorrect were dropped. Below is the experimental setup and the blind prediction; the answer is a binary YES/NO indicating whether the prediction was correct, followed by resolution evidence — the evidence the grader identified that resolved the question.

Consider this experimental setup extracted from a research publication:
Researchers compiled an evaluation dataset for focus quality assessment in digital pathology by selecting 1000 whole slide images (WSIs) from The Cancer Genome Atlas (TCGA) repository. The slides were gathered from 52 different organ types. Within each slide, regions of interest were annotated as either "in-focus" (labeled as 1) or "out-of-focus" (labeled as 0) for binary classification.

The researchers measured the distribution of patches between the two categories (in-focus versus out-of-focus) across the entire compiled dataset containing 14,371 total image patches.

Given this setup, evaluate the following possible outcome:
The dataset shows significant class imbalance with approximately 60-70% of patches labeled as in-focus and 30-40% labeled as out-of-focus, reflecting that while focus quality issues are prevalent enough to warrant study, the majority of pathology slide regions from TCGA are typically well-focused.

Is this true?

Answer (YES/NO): NO